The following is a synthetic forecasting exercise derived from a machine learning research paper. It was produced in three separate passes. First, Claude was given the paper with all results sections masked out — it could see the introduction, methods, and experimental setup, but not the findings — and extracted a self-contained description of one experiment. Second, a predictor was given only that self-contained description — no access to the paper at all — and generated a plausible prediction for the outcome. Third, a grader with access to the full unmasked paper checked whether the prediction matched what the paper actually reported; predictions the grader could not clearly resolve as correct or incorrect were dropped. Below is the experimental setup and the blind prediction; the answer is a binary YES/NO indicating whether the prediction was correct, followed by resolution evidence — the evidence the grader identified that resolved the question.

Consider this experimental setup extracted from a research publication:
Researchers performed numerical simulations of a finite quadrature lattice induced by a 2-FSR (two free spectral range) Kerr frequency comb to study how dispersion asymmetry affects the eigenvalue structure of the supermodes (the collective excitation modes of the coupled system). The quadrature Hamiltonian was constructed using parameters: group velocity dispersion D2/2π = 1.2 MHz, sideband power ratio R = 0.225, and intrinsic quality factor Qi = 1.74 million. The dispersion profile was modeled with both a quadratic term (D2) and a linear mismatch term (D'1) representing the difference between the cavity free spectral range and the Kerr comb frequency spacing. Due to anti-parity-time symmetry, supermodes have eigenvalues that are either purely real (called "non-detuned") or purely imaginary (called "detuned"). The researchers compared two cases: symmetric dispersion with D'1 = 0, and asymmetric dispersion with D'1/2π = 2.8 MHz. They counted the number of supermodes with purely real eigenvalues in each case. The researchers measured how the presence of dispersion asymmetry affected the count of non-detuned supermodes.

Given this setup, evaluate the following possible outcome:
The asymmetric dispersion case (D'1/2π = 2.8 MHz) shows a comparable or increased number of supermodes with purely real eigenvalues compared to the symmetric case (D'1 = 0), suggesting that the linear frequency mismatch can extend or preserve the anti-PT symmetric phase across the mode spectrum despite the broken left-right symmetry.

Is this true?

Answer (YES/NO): NO